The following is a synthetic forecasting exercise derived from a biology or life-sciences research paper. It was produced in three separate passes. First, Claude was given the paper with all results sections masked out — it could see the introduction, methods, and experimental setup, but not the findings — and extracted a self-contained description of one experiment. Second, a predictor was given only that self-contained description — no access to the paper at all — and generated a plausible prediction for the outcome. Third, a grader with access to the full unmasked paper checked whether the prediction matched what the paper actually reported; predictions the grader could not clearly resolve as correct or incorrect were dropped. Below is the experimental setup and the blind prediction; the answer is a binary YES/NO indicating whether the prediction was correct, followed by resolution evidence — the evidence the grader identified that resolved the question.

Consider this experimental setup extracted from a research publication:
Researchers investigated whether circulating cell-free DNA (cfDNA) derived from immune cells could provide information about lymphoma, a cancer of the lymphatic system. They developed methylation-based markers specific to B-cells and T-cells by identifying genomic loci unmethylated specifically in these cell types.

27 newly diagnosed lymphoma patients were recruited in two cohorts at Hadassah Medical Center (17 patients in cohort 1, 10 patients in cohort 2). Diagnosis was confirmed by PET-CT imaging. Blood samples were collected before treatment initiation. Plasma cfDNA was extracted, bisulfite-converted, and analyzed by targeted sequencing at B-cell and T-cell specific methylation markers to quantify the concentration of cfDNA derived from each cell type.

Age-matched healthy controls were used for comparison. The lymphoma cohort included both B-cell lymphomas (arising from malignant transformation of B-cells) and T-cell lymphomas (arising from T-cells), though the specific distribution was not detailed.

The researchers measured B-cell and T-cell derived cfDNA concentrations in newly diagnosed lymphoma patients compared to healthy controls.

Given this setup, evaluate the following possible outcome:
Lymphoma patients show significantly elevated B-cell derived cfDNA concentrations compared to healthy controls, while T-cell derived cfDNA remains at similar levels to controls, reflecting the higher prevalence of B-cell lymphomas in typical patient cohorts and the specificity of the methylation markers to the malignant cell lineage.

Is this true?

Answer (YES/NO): NO